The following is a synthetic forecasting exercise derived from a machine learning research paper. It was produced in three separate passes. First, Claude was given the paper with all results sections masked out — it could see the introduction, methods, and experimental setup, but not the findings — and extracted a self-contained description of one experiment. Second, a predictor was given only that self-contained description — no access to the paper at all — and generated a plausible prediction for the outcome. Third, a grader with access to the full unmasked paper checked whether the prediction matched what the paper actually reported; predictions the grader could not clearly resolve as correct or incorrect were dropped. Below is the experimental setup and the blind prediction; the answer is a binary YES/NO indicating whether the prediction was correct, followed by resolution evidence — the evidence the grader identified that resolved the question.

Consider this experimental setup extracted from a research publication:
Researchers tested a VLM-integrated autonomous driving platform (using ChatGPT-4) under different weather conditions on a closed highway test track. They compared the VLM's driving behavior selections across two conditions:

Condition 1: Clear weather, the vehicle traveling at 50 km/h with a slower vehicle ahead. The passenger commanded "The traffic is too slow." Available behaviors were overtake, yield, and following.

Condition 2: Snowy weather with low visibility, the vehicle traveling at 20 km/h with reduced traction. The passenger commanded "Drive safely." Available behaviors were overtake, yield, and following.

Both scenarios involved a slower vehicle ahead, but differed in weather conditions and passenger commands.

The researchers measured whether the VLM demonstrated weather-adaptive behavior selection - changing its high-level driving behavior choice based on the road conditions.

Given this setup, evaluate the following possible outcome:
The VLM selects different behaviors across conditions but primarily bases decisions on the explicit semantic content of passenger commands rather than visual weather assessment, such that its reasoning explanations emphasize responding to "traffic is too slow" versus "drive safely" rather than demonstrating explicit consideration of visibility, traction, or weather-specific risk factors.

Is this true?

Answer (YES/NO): NO